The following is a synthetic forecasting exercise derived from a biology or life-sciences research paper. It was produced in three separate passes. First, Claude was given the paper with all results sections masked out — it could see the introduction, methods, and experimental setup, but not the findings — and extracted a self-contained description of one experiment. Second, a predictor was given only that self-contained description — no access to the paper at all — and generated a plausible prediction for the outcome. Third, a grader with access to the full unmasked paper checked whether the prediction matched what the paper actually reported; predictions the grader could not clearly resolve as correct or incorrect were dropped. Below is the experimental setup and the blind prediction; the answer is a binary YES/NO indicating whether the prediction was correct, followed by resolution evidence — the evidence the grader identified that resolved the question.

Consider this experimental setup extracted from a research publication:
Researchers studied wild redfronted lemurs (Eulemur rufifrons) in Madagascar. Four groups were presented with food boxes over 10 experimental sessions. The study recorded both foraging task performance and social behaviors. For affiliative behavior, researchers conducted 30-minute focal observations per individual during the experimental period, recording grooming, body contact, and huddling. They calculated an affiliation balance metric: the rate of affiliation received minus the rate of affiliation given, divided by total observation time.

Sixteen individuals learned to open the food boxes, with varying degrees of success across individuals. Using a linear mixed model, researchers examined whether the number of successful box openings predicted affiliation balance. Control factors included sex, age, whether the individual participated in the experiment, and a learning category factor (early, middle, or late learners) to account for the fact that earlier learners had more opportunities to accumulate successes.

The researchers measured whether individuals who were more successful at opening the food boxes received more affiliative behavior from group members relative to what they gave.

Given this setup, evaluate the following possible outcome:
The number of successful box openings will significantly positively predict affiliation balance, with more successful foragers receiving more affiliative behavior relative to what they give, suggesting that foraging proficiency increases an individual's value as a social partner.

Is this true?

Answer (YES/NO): YES